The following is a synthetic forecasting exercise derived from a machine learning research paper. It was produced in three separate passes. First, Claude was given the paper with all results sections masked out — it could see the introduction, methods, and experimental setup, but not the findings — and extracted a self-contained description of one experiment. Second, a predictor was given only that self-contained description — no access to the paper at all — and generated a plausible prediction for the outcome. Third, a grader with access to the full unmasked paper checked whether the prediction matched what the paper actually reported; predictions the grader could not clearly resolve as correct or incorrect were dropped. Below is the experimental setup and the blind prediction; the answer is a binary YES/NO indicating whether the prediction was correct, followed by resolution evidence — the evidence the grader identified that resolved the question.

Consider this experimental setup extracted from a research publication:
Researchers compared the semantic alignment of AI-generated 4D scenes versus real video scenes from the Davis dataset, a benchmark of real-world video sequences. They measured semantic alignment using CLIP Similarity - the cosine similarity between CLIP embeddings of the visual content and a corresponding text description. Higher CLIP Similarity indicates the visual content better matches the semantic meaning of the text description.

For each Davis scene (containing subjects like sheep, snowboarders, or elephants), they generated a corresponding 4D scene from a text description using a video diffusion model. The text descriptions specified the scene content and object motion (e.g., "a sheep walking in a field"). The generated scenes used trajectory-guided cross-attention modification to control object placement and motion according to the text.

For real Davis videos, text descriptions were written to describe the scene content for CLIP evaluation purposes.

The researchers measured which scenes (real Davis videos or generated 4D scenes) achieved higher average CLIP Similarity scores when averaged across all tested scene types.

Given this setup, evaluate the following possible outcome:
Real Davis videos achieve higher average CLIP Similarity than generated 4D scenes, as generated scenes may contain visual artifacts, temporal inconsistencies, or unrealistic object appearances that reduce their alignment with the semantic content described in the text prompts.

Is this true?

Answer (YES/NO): NO